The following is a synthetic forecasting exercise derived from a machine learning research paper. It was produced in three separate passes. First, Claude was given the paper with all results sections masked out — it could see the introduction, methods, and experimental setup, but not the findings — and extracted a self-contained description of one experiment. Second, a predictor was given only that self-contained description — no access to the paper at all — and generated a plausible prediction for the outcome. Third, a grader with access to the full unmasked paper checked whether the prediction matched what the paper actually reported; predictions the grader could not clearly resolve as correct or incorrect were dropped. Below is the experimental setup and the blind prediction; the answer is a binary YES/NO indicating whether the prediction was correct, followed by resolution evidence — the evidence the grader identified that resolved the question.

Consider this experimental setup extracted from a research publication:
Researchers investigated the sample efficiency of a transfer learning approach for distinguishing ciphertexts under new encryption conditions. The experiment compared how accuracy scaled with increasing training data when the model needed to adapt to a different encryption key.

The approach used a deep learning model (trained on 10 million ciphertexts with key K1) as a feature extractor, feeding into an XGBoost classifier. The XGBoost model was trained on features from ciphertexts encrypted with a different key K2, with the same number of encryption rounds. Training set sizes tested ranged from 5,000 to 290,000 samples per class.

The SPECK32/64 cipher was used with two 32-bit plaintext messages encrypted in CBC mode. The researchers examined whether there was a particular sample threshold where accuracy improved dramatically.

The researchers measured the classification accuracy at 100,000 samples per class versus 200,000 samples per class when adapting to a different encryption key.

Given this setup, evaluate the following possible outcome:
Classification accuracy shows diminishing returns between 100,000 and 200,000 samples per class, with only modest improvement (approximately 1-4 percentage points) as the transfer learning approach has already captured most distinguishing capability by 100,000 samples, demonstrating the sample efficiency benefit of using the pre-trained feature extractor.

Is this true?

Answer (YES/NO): NO